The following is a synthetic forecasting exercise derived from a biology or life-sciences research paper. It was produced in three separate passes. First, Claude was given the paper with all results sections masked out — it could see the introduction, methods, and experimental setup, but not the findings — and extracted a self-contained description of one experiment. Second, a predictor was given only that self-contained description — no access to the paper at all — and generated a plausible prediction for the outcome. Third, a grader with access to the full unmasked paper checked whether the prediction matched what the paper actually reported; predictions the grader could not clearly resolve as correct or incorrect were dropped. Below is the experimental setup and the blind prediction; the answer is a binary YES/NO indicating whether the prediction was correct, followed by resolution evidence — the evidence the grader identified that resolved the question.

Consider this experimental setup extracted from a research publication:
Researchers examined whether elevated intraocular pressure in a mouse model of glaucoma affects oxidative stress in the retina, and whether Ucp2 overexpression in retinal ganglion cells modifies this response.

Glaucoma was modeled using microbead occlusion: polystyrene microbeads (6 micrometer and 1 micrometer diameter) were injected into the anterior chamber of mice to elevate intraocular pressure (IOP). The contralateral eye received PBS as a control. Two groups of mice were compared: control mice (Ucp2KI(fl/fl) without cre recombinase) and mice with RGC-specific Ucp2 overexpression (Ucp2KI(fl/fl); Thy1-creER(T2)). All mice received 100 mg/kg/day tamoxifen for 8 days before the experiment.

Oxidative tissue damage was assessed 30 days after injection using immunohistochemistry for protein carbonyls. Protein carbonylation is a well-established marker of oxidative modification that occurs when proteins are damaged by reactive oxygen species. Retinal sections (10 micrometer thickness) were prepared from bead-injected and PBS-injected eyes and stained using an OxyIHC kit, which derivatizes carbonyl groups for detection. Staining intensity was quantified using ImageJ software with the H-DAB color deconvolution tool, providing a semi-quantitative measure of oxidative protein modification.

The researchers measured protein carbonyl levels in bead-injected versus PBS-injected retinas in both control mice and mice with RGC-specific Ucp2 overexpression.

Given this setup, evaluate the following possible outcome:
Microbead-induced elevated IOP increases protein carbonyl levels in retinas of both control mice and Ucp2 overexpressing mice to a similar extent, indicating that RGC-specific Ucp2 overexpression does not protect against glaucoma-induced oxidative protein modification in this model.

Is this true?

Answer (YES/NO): NO